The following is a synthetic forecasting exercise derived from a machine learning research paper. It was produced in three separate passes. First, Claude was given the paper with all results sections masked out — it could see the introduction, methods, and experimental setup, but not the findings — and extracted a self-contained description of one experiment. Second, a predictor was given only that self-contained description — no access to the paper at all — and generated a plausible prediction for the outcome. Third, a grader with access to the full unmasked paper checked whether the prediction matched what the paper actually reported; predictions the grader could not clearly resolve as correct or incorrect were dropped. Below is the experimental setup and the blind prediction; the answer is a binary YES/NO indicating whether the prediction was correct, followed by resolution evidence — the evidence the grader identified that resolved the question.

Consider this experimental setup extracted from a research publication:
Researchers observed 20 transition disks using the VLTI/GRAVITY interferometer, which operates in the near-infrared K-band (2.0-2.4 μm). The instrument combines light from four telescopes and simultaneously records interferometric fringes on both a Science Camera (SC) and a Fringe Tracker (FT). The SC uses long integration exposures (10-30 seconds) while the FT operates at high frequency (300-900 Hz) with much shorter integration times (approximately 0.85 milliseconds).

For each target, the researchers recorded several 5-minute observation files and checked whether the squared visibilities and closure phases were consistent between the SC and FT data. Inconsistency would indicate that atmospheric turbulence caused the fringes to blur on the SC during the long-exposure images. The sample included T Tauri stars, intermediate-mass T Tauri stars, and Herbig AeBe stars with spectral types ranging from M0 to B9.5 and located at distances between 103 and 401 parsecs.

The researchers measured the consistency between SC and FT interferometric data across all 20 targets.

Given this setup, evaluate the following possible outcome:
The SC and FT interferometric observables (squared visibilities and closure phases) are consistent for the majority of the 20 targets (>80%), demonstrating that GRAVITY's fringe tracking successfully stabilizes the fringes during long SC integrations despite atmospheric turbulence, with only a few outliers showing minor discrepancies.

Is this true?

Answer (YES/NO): NO